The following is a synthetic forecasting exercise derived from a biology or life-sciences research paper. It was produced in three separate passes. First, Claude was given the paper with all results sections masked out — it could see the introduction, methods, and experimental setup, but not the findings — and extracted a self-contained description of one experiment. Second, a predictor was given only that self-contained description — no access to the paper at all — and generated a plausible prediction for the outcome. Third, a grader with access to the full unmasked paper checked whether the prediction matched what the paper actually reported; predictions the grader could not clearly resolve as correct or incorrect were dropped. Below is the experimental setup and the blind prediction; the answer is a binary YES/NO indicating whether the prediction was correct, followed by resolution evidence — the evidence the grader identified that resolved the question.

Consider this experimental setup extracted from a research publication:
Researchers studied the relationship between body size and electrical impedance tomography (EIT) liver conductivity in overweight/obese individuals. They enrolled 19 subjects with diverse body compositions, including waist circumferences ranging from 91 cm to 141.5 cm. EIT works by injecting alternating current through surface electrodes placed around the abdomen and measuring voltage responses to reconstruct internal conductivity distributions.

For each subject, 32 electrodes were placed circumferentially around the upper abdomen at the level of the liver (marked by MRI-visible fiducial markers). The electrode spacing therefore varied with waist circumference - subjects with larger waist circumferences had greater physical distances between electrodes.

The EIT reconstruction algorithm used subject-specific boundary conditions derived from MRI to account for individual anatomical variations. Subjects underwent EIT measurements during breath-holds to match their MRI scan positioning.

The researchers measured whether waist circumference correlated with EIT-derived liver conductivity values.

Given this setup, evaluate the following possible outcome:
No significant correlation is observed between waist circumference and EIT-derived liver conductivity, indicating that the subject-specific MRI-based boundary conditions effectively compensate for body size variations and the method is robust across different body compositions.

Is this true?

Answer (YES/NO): YES